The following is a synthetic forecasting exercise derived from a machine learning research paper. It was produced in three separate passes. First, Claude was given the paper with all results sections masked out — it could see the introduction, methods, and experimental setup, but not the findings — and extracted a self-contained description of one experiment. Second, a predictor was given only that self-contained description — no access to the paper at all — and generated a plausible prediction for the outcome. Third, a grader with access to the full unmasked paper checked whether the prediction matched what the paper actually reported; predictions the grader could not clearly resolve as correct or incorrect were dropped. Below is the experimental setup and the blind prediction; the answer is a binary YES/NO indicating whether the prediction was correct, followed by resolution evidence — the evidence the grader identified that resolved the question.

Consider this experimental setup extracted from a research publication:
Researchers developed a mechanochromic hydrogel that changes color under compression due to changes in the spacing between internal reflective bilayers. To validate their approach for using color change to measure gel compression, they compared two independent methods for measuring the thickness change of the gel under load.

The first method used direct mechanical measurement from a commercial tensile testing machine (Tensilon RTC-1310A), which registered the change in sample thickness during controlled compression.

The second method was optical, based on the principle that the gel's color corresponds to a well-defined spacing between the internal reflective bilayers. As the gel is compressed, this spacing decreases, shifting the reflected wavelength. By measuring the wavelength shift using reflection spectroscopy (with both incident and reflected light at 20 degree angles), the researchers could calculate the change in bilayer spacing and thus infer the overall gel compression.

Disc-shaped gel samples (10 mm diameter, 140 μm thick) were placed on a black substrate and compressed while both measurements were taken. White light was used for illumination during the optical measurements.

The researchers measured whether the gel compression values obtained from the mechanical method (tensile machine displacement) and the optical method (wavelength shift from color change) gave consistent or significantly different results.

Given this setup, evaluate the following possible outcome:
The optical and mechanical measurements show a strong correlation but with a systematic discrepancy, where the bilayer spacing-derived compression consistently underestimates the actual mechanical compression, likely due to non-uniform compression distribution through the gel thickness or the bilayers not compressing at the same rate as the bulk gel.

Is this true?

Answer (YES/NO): NO